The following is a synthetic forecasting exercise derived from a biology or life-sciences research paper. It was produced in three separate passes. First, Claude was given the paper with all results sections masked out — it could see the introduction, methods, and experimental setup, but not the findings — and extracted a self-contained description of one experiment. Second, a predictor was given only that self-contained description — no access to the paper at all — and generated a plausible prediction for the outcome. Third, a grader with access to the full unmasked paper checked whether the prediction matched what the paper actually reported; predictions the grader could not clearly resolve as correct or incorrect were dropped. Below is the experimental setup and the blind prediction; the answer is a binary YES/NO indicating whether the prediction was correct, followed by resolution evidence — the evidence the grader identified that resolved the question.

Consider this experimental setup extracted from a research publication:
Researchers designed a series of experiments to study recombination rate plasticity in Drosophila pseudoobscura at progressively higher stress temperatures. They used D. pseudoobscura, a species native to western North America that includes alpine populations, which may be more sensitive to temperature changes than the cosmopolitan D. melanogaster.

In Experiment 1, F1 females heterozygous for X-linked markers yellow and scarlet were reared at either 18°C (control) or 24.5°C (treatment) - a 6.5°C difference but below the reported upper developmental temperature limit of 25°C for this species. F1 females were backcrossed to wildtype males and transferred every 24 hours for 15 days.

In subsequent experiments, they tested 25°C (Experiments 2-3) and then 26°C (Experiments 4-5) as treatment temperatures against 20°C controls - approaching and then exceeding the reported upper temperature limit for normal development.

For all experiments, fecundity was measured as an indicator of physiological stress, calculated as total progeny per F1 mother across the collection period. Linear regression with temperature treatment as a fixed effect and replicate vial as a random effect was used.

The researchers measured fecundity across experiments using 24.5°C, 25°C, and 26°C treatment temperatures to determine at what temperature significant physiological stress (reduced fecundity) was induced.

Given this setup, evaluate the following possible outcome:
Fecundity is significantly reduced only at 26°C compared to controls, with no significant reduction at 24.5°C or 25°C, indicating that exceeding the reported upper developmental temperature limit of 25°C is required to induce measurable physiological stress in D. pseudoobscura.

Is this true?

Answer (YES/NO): YES